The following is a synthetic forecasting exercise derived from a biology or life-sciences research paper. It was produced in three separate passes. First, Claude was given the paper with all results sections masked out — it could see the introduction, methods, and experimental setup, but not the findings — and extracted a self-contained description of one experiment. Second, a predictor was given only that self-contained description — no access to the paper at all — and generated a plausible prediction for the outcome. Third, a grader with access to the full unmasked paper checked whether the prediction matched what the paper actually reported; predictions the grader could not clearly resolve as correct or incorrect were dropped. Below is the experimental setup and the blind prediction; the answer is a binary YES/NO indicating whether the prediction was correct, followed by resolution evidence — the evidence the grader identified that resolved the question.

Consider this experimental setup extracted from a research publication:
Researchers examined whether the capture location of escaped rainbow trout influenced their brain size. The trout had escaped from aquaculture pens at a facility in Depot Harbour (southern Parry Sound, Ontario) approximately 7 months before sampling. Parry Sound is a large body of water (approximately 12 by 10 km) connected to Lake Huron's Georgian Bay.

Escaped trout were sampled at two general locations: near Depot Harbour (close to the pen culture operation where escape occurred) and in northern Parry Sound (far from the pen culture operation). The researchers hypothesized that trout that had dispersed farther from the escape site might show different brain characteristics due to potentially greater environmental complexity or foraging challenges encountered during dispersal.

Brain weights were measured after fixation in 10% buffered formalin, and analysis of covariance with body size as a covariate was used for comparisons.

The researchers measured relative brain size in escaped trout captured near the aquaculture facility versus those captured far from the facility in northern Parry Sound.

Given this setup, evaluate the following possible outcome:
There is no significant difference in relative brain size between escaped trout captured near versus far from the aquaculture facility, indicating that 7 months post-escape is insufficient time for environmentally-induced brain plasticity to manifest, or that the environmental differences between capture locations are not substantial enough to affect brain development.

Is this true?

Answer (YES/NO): NO